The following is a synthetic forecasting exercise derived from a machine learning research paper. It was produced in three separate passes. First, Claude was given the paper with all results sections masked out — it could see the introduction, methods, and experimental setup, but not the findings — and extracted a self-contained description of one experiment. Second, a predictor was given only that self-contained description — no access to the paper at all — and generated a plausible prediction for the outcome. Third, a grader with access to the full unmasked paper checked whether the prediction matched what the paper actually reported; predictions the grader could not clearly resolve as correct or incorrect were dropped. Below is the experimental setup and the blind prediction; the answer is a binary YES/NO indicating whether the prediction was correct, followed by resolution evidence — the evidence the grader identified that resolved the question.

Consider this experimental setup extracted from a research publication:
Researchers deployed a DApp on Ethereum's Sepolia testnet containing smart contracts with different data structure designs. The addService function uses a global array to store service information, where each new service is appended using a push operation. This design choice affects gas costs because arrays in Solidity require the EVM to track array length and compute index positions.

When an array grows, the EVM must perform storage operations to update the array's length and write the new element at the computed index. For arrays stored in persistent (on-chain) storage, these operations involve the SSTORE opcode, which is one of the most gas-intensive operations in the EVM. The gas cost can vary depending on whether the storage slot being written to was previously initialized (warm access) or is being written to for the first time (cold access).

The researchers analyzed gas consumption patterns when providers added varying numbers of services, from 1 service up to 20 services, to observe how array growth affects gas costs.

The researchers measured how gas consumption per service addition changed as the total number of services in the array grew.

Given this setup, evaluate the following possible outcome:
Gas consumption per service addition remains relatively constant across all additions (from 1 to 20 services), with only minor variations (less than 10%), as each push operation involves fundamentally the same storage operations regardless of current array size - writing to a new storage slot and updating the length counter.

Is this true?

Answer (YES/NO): NO